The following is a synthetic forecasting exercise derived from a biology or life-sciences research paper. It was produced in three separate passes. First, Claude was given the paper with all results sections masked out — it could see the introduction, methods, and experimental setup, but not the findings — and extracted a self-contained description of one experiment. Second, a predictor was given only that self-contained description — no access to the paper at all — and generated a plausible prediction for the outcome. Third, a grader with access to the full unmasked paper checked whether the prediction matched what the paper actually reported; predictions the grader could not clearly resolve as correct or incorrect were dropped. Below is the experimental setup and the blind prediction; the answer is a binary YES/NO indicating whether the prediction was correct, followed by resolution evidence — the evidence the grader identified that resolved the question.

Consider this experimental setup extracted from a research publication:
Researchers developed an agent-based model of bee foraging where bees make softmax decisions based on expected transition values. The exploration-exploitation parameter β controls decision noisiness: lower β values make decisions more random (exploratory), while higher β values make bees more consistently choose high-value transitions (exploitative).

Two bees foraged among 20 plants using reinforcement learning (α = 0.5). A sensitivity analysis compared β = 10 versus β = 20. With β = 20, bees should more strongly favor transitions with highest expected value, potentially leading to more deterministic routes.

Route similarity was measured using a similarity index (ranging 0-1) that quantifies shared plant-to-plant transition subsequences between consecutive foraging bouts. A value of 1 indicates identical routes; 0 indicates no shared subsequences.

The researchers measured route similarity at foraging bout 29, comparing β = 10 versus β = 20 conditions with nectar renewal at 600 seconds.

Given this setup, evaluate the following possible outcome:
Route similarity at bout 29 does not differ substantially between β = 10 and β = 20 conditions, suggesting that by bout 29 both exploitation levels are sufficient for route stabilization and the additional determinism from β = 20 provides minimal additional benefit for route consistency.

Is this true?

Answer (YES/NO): NO